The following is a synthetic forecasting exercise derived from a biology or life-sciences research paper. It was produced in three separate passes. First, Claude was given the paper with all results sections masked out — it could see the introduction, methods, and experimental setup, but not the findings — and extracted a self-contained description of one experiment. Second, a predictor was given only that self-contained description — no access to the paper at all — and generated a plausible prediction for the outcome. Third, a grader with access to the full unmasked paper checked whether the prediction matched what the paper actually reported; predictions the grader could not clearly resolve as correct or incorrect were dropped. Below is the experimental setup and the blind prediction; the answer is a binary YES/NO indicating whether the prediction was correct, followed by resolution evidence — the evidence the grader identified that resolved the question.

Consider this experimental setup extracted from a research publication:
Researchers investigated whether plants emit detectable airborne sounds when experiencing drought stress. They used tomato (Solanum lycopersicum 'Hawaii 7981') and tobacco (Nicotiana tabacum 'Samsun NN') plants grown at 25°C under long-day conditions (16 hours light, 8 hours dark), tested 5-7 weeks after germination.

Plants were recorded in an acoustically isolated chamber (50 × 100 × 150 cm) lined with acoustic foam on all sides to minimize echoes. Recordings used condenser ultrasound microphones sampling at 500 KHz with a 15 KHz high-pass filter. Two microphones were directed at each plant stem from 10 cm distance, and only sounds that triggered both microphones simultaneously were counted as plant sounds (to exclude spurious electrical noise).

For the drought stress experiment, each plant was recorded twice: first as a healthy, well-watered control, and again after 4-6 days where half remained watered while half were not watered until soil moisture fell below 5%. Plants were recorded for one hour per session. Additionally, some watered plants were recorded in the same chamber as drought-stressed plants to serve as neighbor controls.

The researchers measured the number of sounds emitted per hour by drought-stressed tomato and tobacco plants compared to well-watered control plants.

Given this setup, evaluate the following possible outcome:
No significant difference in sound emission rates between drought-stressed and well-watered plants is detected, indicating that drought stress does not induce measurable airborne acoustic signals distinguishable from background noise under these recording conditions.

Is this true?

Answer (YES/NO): NO